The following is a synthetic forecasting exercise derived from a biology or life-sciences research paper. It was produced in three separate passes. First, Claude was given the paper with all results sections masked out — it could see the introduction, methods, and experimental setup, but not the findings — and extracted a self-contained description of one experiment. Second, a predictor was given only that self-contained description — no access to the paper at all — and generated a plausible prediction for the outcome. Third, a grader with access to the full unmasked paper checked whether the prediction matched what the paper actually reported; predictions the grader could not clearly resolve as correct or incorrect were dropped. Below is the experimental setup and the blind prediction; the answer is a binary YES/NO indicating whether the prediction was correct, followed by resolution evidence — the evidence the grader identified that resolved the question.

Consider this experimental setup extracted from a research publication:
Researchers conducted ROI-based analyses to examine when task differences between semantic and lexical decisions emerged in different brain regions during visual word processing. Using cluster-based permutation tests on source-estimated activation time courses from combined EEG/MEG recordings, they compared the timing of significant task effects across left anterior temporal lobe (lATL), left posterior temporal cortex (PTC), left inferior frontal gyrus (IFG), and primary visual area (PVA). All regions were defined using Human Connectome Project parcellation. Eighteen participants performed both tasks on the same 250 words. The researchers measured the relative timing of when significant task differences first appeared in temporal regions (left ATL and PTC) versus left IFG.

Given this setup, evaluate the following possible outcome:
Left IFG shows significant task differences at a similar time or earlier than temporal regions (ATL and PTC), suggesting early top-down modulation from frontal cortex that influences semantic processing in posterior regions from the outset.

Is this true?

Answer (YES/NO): NO